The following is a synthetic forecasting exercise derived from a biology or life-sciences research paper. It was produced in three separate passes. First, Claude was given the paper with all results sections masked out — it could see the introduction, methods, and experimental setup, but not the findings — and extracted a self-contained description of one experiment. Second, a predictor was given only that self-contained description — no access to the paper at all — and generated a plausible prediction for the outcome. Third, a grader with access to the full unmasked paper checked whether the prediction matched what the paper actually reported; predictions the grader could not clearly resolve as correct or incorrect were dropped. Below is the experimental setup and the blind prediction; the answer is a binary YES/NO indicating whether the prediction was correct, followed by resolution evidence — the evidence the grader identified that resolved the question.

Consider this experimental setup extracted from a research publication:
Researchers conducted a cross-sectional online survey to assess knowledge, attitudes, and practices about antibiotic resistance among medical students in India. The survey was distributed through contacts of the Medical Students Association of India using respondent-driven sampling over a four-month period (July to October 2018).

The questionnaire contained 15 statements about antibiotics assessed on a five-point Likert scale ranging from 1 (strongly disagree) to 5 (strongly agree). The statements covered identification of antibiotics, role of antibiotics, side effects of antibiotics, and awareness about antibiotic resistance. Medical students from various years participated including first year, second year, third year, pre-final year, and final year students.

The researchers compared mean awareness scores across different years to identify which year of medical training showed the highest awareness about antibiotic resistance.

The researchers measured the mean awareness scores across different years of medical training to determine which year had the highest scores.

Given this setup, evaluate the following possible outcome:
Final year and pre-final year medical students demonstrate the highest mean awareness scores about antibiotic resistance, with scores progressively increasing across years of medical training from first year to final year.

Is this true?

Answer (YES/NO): NO